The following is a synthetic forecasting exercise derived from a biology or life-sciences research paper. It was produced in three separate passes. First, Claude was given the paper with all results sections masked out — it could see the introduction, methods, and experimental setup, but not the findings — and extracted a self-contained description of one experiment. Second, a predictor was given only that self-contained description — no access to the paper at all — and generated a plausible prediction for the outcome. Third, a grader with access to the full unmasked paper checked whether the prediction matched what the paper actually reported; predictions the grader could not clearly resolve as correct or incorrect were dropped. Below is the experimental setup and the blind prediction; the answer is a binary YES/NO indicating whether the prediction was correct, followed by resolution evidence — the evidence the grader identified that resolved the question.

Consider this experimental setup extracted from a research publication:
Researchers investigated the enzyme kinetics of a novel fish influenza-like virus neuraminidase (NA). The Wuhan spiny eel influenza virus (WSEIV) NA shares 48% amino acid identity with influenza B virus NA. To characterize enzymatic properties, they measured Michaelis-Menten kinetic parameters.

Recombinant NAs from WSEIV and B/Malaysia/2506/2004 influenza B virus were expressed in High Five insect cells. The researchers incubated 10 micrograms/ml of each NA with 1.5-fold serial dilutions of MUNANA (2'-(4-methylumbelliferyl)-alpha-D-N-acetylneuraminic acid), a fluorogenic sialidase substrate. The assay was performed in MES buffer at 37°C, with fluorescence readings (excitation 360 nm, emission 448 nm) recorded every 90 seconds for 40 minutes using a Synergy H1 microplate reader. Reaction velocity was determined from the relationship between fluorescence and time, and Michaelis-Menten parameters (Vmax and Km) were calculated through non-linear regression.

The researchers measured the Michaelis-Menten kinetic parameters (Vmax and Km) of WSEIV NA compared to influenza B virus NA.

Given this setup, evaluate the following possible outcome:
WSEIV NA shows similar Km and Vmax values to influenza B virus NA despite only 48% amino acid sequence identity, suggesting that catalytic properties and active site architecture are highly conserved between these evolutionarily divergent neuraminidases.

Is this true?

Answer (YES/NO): YES